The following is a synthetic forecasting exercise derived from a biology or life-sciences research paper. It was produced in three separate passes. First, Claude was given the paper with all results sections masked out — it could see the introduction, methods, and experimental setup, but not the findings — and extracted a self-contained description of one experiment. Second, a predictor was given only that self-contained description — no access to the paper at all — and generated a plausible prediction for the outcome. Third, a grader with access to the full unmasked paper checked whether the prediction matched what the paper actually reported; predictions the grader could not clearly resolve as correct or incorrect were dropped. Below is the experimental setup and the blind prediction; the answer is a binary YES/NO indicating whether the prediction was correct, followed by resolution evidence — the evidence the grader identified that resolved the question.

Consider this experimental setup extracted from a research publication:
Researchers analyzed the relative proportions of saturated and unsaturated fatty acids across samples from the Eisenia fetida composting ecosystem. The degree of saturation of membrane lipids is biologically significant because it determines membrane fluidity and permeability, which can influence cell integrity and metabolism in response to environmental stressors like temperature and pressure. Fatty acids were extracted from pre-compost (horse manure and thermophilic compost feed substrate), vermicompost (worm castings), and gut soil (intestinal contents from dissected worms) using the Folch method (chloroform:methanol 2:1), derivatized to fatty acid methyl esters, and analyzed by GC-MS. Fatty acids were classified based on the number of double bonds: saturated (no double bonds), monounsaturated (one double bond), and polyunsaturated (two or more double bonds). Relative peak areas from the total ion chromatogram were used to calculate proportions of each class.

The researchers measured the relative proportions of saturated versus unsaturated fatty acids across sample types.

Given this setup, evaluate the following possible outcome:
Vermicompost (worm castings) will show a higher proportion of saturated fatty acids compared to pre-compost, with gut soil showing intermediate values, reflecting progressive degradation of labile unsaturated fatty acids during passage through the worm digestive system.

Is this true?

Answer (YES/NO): NO